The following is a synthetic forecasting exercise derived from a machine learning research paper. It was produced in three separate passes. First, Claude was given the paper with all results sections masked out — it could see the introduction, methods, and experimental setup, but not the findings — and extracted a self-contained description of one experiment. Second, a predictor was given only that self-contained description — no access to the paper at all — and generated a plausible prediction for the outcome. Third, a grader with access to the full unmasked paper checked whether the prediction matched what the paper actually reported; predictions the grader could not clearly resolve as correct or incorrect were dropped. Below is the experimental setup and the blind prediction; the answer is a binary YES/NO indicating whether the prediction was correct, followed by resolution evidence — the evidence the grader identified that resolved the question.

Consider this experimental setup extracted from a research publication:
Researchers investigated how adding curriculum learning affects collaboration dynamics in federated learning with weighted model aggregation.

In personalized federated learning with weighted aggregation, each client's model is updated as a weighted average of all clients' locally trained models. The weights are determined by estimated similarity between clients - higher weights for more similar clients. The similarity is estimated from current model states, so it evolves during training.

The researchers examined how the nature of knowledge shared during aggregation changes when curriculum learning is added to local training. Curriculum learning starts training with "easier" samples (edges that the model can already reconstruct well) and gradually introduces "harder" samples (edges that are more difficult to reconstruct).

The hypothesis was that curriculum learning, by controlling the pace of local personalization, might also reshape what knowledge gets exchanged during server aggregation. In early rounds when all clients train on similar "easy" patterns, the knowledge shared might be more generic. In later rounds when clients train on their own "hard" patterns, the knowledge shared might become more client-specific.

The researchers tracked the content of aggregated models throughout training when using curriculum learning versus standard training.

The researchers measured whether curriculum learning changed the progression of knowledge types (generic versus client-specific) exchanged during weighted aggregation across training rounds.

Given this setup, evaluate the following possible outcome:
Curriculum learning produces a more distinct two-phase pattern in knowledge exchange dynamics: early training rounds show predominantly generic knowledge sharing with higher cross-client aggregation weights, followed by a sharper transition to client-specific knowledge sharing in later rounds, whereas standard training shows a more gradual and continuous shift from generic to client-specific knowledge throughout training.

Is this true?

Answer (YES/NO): NO